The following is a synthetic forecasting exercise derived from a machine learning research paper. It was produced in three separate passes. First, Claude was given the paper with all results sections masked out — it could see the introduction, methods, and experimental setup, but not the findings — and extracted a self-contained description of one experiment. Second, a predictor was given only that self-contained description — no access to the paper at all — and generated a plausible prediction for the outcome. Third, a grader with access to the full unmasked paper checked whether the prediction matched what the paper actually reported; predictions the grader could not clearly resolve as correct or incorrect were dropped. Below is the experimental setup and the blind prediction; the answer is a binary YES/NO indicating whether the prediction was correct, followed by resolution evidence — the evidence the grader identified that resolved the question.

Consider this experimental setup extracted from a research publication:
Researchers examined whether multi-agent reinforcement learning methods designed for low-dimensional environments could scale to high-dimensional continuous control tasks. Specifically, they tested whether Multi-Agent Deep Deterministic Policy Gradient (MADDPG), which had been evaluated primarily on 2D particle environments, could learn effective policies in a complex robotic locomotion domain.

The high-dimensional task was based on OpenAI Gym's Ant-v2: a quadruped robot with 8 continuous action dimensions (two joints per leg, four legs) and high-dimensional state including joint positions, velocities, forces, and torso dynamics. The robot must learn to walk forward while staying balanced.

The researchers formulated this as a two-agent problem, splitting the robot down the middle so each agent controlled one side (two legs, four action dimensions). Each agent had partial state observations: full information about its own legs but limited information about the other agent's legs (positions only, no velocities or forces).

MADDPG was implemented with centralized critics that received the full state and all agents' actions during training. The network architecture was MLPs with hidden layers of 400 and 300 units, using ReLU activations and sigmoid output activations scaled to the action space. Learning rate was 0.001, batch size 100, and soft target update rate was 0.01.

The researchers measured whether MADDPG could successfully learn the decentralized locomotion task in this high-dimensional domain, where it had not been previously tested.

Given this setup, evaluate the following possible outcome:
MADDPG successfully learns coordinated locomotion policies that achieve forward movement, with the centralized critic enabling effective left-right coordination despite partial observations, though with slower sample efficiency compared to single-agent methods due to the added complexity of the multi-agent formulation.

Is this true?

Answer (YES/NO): NO